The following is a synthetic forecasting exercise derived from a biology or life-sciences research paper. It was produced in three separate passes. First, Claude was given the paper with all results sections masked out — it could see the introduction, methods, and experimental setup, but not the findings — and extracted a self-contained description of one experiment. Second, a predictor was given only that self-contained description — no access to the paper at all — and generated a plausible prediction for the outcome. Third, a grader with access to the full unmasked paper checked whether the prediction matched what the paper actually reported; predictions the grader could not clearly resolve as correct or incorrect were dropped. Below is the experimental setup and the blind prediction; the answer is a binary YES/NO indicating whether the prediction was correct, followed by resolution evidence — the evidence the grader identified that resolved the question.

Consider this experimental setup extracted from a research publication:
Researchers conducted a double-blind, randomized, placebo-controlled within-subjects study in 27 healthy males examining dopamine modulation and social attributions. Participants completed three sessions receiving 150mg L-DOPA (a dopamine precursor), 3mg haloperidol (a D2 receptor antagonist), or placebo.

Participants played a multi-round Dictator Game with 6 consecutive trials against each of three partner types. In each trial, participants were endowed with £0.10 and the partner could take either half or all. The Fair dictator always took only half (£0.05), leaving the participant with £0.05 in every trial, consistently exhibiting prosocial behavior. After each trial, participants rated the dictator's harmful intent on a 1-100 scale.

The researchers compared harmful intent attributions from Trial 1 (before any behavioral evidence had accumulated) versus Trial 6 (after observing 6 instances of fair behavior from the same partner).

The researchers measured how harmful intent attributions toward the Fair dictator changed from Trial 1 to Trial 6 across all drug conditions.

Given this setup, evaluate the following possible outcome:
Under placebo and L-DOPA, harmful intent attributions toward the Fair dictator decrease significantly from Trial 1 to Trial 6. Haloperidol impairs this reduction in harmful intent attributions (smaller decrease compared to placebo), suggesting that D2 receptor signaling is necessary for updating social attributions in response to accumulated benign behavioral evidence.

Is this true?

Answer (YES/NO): NO